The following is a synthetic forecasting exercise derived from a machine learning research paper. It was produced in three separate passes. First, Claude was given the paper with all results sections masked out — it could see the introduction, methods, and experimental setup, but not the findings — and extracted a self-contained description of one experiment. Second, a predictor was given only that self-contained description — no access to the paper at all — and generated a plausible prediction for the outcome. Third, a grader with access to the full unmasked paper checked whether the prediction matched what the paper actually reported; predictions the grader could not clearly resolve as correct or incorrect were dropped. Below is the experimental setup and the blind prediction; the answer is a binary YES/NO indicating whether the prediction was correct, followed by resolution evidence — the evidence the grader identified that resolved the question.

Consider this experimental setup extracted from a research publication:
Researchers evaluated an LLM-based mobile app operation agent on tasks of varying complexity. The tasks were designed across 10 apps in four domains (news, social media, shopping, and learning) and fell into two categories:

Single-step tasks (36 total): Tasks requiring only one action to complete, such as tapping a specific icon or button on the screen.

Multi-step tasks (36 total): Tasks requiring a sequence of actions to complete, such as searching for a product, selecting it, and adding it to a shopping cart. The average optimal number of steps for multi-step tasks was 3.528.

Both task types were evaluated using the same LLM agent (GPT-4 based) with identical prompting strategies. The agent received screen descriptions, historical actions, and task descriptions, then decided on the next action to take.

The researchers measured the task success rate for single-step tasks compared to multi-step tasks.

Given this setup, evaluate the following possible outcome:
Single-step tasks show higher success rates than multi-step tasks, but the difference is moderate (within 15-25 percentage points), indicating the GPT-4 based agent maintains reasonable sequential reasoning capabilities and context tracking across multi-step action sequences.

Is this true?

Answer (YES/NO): NO